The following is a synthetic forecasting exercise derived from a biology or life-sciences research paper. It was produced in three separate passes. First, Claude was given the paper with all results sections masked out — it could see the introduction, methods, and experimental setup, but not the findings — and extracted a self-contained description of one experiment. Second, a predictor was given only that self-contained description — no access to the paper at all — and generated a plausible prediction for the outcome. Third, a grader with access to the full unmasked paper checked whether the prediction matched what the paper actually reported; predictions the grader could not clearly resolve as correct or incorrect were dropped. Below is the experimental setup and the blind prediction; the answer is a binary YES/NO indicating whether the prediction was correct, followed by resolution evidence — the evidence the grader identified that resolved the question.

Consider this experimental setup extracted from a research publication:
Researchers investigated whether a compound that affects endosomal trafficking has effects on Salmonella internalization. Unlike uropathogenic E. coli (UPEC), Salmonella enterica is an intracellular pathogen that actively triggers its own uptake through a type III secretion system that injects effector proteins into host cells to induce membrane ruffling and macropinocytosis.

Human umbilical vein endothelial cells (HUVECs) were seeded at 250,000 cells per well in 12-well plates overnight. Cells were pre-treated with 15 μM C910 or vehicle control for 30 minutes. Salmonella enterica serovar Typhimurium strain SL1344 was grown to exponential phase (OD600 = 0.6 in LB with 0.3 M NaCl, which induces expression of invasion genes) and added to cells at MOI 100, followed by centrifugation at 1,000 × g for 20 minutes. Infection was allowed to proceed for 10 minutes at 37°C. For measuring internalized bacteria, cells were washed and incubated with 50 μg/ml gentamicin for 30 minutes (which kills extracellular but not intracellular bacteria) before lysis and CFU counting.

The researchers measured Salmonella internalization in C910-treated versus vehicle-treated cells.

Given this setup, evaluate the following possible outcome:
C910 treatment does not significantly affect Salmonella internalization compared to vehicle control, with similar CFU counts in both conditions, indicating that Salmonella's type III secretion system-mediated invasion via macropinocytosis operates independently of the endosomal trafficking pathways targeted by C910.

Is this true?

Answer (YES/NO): YES